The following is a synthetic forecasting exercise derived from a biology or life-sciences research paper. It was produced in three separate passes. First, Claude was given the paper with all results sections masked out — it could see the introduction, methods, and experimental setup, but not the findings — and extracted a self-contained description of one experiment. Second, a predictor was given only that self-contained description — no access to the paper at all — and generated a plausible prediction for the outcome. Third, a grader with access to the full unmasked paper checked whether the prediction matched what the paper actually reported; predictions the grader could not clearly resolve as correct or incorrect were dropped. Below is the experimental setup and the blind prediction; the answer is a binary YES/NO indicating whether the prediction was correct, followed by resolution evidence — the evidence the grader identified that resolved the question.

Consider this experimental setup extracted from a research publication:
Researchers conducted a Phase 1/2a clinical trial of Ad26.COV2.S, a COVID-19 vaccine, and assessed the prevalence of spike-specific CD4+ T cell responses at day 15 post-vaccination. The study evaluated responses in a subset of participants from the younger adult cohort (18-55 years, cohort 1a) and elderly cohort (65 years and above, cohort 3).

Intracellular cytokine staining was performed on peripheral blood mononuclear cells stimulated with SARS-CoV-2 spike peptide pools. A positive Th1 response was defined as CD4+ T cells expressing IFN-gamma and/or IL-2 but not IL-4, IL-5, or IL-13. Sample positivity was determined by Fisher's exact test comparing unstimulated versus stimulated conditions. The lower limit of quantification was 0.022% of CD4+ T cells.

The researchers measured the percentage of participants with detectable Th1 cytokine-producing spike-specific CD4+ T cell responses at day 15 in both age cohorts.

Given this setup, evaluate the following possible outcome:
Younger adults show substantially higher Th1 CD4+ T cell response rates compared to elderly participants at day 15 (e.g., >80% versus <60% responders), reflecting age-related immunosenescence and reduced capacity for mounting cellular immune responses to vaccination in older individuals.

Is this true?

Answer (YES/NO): NO